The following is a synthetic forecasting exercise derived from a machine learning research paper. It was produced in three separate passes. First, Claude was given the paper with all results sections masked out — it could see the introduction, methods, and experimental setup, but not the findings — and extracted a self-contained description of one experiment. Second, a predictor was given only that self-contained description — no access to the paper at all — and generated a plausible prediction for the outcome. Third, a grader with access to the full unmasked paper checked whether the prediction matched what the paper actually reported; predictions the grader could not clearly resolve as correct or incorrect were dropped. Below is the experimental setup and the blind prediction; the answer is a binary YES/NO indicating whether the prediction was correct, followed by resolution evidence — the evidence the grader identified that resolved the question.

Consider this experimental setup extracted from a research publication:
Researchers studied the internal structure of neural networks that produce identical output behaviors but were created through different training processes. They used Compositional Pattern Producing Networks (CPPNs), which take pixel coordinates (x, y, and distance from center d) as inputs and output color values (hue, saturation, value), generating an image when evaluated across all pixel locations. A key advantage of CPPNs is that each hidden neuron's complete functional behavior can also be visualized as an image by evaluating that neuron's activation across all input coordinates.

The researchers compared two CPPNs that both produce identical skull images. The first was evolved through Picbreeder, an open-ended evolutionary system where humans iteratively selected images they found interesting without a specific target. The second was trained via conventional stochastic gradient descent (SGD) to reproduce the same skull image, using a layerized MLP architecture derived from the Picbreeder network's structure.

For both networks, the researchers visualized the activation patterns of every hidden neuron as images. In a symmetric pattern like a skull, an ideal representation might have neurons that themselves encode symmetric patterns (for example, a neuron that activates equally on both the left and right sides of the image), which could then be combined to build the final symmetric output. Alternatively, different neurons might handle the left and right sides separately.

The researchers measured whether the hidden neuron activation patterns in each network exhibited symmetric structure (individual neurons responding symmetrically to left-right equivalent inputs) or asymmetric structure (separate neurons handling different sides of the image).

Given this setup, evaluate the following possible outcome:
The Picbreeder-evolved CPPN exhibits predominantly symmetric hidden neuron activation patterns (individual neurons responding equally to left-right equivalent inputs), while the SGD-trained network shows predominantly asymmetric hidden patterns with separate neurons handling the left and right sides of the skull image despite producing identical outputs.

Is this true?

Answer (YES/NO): YES